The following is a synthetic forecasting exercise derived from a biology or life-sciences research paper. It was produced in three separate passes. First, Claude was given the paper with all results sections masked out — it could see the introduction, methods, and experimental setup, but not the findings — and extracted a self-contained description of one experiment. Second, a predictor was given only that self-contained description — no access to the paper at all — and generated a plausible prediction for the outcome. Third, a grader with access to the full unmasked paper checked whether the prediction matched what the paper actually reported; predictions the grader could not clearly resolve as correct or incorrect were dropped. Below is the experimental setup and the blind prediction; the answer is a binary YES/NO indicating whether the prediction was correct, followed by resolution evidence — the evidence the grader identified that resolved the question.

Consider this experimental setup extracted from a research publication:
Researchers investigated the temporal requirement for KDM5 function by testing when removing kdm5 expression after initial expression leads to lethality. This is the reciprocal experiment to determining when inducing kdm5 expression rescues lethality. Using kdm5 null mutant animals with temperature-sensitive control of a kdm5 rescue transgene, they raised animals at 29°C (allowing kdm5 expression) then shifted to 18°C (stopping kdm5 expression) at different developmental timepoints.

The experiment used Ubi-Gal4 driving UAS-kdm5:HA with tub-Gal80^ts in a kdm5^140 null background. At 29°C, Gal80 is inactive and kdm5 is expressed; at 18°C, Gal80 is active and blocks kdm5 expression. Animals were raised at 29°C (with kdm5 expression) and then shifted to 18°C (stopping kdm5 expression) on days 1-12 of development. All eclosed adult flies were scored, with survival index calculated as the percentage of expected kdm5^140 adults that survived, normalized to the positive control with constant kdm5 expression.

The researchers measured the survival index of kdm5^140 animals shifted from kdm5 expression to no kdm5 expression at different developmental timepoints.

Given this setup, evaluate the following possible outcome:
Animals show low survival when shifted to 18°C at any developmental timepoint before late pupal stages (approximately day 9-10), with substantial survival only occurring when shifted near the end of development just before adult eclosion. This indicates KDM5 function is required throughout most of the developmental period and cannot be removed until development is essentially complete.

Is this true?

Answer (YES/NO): NO